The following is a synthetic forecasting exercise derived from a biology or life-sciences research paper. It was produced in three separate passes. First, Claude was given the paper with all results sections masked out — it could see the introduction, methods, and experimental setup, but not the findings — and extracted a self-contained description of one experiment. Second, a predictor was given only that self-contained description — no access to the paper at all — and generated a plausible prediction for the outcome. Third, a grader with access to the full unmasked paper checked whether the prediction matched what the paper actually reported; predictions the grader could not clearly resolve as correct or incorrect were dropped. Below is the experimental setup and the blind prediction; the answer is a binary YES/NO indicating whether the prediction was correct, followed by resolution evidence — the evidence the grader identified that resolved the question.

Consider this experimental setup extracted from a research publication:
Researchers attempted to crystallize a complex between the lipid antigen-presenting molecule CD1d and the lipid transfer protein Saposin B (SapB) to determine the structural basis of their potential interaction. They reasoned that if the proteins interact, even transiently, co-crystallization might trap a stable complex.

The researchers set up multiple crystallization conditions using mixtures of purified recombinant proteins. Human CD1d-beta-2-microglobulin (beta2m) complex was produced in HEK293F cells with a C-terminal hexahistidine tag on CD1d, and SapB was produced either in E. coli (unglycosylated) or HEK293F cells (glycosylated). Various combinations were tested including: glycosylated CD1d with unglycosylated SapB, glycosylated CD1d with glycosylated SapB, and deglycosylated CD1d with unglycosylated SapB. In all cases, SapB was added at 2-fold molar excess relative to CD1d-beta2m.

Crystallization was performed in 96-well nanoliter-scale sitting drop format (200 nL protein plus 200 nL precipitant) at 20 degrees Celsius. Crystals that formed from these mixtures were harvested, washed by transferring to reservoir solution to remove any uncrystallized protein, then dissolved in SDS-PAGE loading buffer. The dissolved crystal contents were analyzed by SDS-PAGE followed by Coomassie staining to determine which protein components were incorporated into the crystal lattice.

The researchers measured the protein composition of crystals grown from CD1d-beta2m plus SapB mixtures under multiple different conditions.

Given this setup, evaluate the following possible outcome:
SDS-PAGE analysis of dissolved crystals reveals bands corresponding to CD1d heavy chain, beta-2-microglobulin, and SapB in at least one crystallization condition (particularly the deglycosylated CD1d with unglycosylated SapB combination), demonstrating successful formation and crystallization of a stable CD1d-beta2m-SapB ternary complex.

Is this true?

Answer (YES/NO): NO